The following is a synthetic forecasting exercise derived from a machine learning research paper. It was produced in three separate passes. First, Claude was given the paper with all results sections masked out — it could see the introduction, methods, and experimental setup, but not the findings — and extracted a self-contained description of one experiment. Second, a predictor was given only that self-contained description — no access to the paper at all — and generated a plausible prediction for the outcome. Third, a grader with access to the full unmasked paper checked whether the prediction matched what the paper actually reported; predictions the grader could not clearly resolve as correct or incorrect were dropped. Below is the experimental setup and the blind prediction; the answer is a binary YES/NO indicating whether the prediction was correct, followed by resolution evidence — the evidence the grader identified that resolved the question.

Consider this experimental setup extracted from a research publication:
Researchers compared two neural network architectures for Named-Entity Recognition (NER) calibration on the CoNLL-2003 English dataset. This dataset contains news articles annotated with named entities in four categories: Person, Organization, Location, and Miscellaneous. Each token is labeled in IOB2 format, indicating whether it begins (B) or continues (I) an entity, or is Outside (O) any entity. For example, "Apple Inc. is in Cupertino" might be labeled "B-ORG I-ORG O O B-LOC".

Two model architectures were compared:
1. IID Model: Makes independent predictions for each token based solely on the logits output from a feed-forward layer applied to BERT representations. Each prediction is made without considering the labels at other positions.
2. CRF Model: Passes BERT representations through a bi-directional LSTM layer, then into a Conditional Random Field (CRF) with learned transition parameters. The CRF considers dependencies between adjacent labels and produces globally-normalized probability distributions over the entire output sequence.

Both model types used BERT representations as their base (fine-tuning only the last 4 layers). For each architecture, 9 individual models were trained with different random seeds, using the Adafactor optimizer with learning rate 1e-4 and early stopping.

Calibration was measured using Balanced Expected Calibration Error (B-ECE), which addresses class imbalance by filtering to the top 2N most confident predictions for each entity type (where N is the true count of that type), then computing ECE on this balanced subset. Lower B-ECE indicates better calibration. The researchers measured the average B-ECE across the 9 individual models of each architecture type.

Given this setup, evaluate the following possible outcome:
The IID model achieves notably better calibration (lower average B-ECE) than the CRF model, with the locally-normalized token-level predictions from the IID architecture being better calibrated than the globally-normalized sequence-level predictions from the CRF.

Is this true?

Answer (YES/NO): NO